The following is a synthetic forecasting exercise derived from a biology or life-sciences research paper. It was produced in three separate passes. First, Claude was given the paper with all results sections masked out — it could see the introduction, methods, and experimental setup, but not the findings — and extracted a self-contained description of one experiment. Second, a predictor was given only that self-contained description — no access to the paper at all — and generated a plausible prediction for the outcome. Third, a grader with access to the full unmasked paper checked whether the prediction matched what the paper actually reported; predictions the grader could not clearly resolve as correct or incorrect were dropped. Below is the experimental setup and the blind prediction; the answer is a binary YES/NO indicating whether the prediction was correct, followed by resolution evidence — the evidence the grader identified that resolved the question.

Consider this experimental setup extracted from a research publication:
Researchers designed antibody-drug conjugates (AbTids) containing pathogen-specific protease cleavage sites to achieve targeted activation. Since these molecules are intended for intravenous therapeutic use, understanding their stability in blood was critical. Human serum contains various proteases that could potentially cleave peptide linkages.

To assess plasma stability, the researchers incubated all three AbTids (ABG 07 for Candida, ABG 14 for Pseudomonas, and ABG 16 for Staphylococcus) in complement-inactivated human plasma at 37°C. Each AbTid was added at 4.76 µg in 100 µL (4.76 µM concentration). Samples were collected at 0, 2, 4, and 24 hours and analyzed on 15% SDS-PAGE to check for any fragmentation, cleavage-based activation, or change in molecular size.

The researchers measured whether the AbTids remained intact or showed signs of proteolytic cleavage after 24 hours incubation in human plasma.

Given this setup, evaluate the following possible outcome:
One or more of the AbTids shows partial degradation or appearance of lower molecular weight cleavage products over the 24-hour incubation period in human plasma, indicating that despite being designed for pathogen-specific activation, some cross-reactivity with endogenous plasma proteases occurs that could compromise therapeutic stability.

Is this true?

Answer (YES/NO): NO